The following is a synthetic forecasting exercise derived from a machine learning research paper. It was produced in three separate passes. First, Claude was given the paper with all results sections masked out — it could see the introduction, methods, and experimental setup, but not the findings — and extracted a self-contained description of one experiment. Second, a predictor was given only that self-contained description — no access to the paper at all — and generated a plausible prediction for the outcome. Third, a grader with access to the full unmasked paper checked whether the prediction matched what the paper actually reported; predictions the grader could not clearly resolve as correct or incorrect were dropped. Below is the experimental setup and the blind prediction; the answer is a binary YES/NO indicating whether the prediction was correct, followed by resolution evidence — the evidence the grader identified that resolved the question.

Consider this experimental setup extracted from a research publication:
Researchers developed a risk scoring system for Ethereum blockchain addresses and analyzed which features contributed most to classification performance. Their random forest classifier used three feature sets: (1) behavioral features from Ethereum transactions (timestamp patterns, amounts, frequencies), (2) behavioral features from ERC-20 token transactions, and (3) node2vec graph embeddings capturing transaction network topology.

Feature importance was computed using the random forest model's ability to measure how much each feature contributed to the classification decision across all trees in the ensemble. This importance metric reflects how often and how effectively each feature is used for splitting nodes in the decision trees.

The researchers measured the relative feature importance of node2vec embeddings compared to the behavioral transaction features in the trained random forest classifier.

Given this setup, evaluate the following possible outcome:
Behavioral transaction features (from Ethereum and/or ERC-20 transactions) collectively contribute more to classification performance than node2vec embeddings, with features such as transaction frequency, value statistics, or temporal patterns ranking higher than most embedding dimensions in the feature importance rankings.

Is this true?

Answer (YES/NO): NO